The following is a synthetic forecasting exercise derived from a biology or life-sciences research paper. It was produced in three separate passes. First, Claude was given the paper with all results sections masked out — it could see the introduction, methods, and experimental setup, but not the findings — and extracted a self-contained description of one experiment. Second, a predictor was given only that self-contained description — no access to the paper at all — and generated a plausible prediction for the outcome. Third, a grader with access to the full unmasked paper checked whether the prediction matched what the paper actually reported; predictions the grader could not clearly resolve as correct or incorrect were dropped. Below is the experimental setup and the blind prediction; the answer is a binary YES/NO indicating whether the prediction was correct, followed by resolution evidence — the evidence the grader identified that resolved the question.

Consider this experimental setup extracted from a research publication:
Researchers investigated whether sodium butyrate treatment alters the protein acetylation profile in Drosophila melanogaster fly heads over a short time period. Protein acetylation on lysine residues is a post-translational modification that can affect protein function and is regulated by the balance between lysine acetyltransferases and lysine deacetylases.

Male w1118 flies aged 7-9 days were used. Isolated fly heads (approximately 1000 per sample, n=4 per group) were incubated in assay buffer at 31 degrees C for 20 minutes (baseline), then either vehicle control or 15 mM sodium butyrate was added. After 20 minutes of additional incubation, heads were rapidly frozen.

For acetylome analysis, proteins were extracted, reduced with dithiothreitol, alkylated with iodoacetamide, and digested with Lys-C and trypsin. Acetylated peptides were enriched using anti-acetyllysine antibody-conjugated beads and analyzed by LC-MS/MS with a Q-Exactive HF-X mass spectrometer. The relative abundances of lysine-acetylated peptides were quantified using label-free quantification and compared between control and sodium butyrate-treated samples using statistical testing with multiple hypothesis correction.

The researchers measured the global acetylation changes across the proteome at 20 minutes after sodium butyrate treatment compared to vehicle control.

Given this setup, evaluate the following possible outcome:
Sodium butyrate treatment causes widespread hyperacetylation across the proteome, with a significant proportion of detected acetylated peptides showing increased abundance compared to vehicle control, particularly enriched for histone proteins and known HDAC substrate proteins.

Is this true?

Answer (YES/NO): NO